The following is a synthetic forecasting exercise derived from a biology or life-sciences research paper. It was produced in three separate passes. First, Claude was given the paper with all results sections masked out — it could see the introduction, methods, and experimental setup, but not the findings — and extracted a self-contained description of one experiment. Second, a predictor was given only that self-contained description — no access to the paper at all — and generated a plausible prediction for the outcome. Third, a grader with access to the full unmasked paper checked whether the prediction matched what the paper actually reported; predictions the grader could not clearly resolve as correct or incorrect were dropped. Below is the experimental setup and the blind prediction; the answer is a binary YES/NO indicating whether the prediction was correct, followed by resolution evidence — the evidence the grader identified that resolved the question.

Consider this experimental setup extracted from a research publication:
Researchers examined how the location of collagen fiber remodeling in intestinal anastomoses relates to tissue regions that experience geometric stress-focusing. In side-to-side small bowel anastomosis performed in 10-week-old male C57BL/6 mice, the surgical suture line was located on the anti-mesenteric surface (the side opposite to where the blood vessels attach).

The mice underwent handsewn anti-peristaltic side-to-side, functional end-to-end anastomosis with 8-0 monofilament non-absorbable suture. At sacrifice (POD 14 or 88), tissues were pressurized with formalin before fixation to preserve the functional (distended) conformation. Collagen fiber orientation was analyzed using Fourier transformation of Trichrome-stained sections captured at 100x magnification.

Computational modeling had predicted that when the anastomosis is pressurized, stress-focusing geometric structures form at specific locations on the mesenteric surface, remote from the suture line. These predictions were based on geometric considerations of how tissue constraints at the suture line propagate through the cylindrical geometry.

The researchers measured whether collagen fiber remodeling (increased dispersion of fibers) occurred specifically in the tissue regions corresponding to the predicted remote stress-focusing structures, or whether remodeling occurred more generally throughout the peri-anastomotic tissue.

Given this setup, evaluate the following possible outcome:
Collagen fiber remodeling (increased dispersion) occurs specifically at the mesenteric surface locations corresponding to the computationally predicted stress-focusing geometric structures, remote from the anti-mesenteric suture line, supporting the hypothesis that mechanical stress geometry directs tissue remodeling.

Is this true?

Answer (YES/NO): YES